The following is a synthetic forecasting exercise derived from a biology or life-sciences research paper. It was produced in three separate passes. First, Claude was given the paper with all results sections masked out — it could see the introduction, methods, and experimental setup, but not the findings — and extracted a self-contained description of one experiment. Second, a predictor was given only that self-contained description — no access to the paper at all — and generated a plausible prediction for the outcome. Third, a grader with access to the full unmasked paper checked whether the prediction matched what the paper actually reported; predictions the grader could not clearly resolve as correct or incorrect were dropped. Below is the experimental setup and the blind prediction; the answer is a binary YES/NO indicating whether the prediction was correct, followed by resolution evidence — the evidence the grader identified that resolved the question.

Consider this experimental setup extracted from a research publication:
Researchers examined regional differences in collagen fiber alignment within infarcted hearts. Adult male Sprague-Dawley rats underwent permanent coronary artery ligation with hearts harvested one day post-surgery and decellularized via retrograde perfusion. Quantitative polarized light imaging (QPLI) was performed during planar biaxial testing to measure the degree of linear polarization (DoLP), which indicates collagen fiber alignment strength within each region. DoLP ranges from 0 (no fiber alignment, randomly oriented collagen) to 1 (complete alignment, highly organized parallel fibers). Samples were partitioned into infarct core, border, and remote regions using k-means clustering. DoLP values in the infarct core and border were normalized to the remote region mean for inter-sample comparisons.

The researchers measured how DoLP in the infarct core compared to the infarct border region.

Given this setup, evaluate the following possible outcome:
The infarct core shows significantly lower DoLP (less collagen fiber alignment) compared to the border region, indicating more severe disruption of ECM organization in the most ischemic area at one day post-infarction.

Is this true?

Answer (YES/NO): YES